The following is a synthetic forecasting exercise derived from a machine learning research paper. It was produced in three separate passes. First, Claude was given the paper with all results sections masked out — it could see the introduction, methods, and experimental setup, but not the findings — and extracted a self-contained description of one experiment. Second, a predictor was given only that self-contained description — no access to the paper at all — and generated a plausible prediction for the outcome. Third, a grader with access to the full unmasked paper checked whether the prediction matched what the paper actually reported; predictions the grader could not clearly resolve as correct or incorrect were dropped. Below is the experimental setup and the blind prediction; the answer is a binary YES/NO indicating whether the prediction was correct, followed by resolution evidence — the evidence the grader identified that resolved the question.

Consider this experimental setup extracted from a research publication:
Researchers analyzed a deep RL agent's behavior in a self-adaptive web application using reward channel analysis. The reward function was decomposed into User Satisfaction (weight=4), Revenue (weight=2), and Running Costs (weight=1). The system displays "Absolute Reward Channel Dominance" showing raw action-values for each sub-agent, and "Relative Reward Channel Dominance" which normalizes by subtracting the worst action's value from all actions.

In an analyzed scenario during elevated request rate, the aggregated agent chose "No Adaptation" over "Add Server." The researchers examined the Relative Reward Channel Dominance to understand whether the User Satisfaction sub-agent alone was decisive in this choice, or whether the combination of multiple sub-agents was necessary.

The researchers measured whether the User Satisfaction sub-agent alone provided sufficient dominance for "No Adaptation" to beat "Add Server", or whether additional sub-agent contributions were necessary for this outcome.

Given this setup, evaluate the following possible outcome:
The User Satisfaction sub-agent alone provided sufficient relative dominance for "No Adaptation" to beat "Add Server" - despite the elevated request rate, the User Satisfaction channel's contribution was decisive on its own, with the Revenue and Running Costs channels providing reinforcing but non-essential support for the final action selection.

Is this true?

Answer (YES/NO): NO